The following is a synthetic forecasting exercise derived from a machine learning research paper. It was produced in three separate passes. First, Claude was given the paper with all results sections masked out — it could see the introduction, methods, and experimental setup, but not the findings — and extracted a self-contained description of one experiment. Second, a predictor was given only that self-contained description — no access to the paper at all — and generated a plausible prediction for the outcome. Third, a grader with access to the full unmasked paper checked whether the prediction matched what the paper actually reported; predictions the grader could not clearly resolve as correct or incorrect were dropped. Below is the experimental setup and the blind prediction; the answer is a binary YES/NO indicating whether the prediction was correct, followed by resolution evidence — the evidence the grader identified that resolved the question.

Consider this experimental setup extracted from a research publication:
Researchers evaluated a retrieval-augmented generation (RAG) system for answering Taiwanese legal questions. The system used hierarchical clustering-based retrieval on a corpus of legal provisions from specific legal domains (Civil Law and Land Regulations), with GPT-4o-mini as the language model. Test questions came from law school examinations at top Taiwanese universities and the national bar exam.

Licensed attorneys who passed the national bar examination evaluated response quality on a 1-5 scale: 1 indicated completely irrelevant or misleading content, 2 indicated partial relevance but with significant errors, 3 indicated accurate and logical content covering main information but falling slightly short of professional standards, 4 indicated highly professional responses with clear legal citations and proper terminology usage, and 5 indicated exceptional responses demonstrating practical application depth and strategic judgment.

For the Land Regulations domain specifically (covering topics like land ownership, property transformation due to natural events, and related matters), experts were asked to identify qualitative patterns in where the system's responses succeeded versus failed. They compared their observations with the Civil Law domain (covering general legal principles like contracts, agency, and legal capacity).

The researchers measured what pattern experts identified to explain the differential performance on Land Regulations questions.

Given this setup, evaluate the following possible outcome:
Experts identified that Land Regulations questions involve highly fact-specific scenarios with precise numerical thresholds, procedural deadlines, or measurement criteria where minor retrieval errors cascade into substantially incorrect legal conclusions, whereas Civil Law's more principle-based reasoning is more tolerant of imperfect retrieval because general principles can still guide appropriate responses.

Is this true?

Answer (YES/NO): NO